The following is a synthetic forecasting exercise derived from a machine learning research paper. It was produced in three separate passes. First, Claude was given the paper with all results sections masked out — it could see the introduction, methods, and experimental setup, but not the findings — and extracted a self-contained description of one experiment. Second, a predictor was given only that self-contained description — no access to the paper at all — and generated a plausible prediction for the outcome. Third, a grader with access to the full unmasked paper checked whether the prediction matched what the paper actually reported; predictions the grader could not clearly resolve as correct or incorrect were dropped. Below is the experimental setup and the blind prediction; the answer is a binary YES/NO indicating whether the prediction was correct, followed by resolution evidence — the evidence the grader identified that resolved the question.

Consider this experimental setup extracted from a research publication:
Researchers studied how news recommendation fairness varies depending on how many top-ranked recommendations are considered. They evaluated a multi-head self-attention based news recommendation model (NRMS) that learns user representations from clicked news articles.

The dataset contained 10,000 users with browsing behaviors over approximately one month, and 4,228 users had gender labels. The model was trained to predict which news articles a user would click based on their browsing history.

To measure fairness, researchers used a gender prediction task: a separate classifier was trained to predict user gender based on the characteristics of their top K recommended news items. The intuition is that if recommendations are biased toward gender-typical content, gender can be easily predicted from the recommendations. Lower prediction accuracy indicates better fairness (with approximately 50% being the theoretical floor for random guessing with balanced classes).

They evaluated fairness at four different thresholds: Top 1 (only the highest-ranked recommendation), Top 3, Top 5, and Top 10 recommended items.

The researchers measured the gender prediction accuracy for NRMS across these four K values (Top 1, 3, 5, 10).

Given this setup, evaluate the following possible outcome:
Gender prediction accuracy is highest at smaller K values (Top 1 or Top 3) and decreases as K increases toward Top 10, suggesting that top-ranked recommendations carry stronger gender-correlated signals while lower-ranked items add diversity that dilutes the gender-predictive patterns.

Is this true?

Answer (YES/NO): NO